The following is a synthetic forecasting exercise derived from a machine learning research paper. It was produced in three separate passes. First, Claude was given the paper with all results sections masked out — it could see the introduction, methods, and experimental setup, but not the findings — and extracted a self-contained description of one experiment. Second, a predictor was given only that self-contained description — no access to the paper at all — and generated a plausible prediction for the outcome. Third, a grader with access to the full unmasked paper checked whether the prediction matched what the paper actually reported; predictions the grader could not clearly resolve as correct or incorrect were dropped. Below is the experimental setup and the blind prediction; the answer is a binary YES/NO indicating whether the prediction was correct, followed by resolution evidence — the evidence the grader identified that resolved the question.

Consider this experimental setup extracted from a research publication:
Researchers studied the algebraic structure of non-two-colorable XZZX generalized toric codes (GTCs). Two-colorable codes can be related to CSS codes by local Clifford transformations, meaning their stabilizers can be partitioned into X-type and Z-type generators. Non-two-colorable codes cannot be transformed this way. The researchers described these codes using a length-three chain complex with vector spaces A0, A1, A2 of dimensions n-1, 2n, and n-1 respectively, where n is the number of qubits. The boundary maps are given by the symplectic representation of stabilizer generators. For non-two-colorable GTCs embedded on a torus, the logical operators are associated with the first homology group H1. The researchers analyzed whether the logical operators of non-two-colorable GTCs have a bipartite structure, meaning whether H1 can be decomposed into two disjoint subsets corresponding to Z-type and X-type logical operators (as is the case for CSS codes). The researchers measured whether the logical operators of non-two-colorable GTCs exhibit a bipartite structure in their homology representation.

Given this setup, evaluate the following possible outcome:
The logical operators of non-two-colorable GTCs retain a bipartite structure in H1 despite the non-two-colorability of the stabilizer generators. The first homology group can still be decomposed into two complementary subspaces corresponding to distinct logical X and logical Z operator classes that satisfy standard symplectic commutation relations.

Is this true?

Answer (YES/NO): NO